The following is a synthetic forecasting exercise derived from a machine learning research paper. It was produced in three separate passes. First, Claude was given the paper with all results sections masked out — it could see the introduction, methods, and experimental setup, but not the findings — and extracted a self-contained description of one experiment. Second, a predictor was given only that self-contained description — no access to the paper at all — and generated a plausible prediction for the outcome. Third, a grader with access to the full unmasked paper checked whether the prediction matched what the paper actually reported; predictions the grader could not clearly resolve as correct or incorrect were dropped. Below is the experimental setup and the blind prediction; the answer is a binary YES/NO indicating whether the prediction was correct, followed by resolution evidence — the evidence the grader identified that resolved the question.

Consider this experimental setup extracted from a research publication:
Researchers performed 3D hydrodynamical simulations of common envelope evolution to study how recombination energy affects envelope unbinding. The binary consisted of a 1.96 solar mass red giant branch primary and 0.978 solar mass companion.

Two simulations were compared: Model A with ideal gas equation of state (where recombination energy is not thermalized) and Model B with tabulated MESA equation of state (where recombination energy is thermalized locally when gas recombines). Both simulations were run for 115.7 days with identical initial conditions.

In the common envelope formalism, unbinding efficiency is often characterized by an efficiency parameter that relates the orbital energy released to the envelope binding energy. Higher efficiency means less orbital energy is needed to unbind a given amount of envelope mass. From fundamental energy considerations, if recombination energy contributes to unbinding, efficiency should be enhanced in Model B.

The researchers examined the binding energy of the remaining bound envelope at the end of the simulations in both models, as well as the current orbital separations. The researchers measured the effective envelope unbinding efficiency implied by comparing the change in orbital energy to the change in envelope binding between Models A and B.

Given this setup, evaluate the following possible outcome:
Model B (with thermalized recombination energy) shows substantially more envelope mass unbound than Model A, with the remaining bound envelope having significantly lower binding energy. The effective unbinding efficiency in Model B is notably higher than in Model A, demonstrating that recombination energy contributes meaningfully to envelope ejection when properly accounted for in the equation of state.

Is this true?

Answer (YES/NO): NO